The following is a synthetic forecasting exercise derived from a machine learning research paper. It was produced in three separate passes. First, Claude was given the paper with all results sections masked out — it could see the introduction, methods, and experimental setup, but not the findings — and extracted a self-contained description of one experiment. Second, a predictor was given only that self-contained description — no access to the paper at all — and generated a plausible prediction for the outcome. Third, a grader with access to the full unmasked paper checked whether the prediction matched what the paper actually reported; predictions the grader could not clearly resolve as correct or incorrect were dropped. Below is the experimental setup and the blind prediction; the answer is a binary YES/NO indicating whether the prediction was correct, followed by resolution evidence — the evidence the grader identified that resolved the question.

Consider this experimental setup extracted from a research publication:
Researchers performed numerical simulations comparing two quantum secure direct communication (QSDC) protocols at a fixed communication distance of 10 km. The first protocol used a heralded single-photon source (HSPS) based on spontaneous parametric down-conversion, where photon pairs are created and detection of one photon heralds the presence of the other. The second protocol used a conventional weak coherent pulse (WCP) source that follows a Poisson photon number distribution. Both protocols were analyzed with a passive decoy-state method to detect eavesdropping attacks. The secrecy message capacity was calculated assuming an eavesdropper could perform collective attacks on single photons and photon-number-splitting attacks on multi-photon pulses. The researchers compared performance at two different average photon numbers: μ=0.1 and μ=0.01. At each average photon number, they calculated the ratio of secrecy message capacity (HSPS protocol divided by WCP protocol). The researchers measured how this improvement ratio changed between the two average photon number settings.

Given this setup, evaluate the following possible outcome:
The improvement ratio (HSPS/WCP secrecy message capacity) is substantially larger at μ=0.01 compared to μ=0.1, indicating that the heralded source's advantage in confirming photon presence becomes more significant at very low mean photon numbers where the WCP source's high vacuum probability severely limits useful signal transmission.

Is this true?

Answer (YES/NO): NO